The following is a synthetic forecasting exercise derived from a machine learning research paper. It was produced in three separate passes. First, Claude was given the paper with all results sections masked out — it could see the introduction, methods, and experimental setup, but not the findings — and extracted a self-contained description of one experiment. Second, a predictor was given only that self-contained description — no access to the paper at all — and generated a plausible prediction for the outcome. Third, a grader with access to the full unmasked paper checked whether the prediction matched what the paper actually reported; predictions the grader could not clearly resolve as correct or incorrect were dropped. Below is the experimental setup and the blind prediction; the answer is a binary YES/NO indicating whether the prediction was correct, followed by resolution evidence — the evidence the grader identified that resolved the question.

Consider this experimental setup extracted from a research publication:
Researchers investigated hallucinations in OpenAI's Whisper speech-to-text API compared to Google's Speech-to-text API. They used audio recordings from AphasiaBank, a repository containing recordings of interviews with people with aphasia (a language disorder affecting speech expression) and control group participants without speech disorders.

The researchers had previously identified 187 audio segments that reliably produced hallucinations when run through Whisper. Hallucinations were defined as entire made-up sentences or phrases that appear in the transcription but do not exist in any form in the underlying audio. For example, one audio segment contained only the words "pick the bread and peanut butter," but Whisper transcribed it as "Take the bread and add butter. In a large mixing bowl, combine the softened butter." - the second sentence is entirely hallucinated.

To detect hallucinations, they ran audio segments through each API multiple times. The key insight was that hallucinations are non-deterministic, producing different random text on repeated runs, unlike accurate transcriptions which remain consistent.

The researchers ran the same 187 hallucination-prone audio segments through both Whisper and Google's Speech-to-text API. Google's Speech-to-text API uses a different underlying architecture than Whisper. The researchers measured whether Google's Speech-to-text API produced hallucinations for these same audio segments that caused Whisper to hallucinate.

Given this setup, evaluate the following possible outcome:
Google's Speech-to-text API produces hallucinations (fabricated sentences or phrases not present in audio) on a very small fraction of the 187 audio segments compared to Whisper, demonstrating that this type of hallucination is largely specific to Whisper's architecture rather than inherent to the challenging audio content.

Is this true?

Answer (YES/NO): NO